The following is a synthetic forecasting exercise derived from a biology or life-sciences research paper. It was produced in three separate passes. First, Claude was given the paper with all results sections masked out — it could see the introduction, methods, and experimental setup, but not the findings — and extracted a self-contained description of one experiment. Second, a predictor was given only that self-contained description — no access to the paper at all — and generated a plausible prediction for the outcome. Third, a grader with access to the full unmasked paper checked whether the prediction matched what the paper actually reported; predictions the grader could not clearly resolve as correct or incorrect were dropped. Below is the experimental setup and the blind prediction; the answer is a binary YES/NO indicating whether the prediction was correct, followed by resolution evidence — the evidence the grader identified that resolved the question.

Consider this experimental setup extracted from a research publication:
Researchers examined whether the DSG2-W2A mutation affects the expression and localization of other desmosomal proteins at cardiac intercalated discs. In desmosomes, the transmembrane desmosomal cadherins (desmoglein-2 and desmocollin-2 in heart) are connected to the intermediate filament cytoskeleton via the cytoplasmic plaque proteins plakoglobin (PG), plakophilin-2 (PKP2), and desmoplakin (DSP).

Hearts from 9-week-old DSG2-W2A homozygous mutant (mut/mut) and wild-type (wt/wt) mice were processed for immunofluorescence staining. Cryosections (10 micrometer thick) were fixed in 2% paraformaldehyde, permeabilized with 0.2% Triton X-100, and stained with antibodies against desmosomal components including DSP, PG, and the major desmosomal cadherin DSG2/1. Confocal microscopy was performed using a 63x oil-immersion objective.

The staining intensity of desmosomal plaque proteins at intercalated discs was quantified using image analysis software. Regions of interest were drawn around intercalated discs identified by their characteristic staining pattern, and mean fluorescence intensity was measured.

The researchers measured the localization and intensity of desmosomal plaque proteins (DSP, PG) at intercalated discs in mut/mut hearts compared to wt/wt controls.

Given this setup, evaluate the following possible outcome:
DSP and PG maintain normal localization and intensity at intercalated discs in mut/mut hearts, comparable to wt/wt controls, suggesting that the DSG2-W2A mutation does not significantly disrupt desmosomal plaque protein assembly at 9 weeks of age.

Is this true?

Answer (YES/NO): YES